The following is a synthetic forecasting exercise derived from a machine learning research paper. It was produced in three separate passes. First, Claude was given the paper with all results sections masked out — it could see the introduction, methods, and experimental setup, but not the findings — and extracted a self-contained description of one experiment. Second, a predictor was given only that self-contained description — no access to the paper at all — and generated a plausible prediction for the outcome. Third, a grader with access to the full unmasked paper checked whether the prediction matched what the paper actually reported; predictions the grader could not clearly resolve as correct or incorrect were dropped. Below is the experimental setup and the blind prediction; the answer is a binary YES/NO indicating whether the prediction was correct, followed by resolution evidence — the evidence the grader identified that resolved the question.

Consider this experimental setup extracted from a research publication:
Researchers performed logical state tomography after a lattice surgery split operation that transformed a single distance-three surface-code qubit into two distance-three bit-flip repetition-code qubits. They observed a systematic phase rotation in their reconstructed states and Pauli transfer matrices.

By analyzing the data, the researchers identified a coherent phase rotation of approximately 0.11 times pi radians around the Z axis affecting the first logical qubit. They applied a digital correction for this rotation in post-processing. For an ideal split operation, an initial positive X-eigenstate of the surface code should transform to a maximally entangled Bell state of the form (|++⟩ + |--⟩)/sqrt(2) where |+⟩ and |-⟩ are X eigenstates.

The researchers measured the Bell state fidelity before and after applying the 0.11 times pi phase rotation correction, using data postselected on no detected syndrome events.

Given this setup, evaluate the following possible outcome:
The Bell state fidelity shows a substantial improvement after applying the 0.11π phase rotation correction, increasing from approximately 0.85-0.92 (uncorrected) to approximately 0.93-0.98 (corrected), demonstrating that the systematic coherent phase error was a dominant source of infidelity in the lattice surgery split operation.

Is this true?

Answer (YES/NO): NO